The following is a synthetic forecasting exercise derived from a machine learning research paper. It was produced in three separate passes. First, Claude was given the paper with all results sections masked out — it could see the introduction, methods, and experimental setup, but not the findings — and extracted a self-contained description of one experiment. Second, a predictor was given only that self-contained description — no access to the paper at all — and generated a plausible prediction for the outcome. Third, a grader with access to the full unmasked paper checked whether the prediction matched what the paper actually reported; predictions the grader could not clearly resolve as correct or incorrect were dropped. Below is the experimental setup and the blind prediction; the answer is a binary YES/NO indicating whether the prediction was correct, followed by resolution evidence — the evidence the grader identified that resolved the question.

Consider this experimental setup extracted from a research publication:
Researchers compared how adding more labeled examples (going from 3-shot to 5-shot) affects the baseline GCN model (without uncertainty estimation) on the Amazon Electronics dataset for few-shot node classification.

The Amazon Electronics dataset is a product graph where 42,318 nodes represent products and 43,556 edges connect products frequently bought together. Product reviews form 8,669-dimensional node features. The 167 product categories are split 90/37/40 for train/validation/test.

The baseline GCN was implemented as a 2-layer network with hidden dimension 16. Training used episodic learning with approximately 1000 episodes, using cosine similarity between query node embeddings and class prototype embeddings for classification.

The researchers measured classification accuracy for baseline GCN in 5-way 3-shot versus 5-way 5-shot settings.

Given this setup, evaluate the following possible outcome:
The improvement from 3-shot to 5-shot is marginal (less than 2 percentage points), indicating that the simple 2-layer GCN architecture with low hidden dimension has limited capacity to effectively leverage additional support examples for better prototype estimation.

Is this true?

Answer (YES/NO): NO